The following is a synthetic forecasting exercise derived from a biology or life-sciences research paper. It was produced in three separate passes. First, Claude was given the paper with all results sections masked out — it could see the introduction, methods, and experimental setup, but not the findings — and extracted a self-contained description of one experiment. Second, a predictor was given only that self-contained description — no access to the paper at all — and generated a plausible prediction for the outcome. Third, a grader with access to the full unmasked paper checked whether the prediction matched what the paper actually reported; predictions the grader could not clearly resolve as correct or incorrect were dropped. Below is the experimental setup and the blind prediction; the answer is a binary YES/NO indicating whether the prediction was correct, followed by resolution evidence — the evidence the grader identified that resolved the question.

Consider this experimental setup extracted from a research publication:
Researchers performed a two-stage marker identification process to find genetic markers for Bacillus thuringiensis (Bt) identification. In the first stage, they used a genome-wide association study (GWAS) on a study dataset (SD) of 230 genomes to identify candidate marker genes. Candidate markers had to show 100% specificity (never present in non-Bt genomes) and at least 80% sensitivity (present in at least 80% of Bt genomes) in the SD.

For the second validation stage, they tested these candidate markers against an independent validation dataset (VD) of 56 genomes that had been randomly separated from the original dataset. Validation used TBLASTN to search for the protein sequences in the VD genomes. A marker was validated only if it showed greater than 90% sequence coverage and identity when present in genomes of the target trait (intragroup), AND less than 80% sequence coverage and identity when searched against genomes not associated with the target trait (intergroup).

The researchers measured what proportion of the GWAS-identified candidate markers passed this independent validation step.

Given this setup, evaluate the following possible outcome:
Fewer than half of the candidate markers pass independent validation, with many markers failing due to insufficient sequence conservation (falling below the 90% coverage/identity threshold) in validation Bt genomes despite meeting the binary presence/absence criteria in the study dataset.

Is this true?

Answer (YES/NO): NO